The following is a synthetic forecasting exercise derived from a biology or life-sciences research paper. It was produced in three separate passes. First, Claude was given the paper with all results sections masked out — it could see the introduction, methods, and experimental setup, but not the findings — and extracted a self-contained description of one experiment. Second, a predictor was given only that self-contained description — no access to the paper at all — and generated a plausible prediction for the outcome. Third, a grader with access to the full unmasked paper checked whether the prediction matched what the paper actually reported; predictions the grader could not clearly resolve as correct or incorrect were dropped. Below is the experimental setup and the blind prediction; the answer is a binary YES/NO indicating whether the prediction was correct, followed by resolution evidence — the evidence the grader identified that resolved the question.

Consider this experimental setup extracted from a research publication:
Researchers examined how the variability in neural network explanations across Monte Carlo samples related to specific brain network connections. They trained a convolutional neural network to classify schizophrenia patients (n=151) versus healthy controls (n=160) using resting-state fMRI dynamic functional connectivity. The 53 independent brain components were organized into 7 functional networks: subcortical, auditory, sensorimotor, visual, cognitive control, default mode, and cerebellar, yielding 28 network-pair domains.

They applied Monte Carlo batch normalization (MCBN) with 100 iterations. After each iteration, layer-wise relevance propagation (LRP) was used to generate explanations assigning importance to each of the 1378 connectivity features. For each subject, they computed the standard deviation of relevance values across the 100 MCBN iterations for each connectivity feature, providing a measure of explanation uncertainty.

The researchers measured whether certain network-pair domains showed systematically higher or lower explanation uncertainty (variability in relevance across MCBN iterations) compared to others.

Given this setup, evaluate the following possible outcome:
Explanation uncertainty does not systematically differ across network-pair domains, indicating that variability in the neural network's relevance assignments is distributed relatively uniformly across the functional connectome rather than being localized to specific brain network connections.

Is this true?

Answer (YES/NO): NO